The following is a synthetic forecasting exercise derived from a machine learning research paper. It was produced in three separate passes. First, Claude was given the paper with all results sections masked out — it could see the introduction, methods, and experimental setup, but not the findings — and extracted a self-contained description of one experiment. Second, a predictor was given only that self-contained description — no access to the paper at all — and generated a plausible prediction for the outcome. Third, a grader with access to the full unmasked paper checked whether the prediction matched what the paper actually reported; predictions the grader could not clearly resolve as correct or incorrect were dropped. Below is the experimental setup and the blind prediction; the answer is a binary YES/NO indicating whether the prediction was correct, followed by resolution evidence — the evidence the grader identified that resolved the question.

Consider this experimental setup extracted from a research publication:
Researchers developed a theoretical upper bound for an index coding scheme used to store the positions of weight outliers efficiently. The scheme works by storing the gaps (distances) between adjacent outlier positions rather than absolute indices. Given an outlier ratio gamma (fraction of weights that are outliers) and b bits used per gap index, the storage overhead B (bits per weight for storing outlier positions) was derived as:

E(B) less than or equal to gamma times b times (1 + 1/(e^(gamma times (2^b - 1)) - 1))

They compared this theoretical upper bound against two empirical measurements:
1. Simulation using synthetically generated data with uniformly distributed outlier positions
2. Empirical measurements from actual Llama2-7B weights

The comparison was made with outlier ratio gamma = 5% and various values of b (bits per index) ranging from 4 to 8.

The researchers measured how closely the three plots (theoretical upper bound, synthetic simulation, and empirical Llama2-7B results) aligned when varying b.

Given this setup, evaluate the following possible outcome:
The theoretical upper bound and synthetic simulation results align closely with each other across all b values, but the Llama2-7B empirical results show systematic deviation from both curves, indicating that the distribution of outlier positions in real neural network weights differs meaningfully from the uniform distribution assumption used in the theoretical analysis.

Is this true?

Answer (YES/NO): NO